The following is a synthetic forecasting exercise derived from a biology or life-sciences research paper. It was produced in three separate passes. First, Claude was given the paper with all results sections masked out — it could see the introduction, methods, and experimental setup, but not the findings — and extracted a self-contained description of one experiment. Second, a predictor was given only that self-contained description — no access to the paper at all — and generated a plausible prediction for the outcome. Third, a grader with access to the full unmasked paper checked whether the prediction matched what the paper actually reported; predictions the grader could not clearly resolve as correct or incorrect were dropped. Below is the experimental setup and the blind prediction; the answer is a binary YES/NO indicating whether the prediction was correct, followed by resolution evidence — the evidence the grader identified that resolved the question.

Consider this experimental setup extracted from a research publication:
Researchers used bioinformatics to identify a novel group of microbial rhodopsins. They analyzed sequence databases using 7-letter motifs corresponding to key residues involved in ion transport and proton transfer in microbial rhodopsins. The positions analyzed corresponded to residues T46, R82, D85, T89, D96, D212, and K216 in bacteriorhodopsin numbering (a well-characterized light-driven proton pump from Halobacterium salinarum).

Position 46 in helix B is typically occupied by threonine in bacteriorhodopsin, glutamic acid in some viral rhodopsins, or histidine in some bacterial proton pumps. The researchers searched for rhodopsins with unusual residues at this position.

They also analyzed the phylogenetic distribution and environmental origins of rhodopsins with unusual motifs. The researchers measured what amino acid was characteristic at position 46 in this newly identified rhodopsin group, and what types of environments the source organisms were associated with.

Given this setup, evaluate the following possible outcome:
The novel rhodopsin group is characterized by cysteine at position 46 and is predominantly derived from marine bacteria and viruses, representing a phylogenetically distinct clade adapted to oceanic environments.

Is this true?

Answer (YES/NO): NO